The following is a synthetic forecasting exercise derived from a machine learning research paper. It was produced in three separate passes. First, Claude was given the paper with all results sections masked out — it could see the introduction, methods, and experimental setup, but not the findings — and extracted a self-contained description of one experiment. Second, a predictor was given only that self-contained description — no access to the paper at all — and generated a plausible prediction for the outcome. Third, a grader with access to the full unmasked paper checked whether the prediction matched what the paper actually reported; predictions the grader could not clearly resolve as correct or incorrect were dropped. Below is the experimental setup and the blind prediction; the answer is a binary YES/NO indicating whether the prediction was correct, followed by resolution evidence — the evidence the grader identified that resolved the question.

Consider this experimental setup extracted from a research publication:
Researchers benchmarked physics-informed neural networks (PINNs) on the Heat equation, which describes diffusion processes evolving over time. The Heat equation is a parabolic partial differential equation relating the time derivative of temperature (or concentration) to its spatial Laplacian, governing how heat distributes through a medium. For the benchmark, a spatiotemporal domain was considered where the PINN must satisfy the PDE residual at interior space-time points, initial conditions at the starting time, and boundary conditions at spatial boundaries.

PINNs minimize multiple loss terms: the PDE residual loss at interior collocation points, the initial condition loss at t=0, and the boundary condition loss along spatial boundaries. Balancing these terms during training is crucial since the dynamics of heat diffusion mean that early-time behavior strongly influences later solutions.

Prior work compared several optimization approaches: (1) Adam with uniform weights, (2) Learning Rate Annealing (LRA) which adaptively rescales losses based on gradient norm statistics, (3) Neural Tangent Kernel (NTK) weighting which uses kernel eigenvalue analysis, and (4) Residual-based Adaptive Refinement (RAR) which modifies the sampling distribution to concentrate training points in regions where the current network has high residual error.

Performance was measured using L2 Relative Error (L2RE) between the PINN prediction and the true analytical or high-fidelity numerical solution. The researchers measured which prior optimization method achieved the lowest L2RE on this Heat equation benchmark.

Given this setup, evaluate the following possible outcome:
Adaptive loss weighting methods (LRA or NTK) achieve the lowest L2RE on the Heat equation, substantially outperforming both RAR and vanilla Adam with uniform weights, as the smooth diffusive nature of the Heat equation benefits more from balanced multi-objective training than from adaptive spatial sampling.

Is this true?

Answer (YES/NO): NO